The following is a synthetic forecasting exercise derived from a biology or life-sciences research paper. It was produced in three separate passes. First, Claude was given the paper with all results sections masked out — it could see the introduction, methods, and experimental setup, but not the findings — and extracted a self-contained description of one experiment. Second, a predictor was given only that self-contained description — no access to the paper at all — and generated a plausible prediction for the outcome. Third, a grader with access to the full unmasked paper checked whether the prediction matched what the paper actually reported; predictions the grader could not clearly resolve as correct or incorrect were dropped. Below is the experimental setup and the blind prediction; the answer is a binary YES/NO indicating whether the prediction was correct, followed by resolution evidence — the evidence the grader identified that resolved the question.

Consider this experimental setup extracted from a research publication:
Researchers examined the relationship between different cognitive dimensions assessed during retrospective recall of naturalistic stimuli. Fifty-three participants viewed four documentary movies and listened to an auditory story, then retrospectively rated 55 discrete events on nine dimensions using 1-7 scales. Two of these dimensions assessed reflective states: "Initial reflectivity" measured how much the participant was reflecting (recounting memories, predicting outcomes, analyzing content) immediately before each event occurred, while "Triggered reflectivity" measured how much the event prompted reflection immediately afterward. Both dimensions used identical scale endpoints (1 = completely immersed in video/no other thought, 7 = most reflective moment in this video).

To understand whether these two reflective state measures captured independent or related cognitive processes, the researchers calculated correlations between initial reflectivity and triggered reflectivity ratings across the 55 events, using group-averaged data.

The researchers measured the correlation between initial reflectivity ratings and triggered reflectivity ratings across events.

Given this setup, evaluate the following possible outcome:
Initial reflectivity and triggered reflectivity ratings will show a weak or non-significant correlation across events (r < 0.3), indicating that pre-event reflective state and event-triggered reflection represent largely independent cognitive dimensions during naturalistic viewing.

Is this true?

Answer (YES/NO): NO